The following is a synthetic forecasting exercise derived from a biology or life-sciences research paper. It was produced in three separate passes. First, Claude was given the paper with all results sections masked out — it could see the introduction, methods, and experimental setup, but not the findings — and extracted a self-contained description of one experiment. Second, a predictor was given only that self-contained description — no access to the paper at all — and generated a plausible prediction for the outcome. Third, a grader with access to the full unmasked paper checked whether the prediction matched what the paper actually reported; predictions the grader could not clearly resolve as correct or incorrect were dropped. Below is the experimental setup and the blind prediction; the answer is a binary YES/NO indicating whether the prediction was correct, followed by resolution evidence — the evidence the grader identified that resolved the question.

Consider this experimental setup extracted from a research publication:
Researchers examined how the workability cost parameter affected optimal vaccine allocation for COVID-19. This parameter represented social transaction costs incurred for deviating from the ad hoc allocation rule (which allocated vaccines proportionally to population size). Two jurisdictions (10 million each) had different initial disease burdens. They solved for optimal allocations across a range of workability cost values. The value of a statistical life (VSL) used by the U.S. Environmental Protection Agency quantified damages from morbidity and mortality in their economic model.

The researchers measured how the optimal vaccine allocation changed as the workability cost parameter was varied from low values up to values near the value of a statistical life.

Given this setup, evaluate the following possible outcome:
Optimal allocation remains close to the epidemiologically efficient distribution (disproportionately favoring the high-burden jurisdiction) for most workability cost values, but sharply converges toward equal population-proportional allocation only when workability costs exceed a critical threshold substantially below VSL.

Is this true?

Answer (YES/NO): NO